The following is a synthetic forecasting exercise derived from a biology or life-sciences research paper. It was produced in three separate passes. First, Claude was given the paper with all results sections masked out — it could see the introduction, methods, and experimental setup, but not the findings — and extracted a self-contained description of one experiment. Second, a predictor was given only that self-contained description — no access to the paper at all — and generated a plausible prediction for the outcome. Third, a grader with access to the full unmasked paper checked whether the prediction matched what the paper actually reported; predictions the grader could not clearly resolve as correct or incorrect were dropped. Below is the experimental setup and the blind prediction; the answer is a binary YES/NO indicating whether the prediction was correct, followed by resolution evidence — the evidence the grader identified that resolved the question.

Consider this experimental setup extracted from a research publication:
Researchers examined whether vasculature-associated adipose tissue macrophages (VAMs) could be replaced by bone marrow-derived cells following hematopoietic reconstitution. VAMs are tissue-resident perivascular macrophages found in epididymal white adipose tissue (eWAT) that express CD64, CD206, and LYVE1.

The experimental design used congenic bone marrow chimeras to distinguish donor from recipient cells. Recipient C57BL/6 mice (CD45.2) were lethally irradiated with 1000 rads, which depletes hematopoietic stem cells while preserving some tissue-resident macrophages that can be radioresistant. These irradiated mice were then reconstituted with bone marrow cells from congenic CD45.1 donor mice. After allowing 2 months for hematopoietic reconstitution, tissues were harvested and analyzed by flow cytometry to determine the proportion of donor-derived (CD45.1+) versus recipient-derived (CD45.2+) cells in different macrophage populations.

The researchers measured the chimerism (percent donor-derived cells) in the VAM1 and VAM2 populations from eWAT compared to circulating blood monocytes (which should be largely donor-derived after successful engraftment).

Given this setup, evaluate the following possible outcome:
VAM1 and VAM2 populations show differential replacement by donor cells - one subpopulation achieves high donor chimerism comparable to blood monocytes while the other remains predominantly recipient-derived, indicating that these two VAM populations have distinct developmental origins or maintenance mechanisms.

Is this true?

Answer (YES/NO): YES